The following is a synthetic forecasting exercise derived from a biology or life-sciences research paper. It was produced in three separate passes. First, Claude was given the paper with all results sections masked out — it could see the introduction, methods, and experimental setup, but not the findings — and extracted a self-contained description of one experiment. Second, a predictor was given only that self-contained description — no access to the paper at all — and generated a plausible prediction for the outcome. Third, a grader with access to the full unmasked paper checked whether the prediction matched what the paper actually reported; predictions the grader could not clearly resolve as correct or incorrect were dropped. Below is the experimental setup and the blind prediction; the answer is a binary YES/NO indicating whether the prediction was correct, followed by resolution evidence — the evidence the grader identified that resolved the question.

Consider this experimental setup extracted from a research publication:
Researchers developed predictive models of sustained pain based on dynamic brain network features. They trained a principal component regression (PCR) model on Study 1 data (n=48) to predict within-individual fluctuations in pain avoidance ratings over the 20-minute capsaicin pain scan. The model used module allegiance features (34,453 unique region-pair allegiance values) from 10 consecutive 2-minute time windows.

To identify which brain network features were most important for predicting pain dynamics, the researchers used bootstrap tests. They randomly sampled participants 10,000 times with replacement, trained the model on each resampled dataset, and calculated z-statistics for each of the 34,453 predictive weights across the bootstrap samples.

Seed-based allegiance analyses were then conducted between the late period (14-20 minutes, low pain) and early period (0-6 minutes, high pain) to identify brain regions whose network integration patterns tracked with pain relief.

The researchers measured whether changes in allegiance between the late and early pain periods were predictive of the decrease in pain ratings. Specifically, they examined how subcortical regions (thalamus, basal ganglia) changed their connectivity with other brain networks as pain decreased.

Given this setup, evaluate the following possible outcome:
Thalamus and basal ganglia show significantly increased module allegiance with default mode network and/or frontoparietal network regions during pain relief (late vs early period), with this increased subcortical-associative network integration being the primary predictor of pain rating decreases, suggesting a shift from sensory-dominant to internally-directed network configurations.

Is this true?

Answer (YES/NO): NO